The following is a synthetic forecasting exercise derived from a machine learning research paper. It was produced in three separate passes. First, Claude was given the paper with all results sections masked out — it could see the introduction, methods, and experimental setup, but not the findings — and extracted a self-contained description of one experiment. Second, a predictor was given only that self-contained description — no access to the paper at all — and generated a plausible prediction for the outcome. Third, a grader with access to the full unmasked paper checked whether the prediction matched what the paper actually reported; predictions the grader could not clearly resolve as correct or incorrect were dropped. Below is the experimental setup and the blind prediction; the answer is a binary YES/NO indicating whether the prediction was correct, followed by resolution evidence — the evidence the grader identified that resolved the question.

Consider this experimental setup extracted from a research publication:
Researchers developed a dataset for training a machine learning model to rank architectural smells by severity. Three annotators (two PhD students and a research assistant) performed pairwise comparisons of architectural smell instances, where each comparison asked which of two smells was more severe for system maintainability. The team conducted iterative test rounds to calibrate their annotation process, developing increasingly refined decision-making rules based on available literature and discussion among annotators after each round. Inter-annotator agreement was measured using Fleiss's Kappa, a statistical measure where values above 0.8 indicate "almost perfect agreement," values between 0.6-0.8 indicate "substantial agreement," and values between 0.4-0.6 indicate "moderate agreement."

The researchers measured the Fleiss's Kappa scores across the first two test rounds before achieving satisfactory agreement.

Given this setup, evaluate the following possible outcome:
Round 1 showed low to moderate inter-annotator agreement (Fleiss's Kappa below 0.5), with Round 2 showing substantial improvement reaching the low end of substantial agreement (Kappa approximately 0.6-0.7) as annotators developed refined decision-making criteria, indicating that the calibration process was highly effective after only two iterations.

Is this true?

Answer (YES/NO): NO